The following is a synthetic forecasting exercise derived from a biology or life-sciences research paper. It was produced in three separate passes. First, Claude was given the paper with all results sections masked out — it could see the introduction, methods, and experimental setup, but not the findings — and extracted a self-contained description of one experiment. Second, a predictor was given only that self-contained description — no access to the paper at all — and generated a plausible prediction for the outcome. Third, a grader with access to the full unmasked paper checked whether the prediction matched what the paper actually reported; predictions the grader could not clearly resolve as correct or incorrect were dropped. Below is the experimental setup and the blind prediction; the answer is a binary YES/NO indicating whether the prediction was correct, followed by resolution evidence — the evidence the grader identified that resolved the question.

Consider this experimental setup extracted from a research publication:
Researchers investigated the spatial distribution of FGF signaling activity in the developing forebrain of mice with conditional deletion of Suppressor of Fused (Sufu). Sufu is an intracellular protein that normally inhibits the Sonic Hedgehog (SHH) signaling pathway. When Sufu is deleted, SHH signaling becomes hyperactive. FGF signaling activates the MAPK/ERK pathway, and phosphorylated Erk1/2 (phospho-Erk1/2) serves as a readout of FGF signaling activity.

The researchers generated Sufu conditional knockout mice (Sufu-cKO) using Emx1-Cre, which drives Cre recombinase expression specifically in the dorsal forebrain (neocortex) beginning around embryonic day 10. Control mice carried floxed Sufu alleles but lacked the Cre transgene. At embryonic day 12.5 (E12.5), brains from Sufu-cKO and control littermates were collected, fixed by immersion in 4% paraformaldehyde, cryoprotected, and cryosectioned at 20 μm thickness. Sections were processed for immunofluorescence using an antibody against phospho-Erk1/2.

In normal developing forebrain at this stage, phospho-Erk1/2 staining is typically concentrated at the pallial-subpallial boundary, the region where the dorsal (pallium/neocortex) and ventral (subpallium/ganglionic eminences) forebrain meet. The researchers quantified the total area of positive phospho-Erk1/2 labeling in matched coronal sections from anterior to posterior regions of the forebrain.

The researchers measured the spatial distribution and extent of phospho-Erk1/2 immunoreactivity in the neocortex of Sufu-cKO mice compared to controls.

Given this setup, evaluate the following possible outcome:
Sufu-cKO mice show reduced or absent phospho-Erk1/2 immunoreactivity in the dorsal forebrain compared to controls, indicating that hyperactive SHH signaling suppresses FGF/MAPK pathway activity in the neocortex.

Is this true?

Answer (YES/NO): NO